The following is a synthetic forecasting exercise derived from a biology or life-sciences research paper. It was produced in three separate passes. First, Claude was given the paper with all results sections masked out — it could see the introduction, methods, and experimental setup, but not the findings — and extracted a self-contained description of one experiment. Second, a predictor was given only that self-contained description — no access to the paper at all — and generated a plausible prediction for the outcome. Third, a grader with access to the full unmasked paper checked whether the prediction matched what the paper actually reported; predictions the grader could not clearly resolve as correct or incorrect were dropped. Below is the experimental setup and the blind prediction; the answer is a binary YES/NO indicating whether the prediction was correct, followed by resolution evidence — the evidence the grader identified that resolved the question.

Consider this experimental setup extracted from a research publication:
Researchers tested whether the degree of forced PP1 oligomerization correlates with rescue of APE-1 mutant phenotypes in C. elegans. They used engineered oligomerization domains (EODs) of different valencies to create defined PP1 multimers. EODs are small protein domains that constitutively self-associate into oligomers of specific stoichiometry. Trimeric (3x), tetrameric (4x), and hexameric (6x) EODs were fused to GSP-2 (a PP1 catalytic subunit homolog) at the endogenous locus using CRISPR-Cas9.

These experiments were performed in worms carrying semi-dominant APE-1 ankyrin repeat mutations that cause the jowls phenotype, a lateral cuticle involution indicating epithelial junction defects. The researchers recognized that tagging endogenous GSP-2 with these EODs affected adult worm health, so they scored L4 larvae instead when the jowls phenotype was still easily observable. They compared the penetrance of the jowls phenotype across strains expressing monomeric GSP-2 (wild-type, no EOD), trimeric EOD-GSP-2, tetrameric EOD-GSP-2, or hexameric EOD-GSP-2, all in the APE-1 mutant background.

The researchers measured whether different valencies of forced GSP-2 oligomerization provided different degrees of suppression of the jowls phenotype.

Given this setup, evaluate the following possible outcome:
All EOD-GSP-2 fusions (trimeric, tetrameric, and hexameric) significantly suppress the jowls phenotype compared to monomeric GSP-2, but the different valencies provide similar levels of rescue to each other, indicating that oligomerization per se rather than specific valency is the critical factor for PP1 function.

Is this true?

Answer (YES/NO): YES